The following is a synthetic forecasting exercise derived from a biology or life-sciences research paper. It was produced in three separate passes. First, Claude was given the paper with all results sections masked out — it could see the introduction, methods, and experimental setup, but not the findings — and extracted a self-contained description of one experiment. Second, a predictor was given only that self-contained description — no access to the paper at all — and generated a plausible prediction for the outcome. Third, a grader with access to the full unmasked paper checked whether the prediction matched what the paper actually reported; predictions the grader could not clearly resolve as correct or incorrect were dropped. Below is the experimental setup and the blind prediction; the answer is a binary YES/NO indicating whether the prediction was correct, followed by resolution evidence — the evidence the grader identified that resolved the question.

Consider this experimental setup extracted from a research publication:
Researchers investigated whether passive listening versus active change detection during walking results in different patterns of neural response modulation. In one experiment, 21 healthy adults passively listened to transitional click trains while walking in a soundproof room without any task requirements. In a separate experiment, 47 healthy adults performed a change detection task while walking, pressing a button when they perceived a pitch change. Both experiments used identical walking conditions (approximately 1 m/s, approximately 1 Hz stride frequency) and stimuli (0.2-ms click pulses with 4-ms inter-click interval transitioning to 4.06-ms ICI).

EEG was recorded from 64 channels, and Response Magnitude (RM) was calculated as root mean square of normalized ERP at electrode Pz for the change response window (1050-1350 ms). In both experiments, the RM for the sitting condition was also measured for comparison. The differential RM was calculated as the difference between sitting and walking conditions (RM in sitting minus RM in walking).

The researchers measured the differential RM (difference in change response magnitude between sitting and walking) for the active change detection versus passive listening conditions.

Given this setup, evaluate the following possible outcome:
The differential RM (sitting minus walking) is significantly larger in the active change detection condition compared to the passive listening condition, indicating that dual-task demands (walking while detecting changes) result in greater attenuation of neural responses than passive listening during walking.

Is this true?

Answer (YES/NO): YES